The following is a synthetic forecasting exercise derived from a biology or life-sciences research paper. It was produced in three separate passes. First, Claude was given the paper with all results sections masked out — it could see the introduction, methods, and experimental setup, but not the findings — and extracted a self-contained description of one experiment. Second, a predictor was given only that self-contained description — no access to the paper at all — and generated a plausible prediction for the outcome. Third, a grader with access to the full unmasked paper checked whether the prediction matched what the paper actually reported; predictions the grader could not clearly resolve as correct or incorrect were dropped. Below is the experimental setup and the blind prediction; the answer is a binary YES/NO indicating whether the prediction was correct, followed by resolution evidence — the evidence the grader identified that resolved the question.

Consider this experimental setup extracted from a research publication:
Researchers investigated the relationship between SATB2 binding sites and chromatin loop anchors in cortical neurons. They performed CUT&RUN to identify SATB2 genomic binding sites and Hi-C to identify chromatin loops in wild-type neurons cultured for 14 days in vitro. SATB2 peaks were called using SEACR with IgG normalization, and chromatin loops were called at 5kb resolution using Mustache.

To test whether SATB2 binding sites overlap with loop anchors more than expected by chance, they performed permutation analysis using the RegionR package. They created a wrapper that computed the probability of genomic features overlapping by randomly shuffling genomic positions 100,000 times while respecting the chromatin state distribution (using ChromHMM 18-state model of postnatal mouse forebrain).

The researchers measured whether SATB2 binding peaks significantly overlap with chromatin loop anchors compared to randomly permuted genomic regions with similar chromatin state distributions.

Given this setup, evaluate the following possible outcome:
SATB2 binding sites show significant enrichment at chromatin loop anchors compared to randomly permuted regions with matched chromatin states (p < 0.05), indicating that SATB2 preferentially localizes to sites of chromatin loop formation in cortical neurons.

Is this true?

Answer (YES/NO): YES